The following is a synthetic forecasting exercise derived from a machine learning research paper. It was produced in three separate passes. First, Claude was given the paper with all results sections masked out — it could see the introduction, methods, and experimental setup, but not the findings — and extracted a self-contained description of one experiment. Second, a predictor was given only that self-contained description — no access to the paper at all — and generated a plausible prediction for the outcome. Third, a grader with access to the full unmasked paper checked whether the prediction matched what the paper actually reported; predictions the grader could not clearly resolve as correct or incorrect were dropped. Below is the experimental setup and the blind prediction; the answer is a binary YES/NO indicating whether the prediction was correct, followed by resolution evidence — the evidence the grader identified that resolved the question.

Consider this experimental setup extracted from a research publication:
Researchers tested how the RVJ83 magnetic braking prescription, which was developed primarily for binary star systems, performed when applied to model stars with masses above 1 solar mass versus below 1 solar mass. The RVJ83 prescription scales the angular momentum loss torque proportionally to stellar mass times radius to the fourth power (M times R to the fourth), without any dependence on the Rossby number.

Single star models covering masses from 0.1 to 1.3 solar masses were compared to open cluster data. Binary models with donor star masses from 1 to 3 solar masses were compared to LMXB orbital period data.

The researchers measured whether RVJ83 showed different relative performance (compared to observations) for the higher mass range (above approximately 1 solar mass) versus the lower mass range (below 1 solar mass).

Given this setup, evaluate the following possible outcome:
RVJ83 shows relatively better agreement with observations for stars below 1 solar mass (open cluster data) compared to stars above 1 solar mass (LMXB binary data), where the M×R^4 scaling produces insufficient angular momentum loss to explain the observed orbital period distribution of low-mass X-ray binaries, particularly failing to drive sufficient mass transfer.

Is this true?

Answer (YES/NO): NO